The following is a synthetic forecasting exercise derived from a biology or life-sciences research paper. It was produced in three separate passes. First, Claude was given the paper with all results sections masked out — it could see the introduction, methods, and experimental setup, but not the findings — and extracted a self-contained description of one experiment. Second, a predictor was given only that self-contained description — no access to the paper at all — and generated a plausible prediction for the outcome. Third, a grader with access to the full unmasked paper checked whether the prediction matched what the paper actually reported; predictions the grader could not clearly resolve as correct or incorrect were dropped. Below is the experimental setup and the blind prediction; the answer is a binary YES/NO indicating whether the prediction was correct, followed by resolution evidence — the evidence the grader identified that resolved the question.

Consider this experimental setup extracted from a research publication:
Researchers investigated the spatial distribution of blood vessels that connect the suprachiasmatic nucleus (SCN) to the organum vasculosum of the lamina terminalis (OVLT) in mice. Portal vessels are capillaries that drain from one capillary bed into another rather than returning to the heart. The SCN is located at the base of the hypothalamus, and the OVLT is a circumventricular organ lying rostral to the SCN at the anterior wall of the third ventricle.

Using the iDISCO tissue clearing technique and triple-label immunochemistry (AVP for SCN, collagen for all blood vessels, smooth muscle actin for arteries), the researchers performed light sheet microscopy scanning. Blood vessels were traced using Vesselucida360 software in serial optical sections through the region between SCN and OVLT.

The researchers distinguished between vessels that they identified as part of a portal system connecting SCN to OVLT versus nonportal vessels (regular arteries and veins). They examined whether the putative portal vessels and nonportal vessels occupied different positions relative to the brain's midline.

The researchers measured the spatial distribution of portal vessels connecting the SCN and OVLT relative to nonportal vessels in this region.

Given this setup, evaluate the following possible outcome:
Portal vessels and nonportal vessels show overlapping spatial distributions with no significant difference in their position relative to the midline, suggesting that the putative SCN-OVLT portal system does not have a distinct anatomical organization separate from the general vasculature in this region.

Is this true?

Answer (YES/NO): NO